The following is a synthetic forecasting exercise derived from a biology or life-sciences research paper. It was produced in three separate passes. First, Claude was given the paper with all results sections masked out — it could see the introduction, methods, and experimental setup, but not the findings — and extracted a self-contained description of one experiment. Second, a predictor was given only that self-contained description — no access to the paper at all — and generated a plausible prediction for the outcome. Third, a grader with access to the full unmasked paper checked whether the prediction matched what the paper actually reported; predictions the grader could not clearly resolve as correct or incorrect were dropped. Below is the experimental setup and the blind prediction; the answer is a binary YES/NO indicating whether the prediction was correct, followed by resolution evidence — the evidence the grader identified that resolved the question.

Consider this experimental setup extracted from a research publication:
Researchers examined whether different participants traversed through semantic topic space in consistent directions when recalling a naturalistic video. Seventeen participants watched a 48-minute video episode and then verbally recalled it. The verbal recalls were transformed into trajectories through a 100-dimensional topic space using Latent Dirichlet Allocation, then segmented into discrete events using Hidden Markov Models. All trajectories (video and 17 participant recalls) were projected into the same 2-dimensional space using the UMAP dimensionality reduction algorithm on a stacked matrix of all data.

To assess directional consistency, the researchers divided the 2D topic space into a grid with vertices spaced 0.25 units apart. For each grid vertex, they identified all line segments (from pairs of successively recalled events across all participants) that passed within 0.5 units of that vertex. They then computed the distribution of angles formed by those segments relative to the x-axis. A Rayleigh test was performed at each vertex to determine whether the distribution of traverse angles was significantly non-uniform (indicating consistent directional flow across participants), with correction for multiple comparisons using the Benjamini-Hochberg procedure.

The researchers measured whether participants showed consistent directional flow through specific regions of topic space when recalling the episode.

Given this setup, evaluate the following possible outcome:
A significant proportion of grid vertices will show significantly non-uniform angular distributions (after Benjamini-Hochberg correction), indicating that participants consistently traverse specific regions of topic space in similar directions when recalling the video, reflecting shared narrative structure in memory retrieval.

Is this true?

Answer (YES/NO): YES